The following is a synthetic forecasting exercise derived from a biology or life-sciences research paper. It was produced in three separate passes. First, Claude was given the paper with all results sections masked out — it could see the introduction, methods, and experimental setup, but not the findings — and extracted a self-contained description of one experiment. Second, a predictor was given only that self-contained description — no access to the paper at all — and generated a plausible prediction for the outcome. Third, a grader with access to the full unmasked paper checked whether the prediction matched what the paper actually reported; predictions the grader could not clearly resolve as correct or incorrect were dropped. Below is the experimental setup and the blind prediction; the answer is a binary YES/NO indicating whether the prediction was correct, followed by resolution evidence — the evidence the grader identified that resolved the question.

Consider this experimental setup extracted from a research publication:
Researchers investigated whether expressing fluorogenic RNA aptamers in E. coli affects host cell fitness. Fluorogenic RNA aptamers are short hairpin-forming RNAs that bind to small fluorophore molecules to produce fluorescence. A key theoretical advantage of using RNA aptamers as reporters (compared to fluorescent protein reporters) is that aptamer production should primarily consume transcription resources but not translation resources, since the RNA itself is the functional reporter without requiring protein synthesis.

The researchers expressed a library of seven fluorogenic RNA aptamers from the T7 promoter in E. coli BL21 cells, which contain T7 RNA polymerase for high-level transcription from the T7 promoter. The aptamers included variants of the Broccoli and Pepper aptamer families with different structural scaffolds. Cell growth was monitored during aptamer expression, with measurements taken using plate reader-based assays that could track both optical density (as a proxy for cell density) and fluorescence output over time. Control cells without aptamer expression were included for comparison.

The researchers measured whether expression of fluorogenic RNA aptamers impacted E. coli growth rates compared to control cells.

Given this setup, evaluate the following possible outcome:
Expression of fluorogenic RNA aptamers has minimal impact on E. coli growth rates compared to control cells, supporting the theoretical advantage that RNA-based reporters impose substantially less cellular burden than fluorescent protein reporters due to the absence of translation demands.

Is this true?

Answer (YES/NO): NO